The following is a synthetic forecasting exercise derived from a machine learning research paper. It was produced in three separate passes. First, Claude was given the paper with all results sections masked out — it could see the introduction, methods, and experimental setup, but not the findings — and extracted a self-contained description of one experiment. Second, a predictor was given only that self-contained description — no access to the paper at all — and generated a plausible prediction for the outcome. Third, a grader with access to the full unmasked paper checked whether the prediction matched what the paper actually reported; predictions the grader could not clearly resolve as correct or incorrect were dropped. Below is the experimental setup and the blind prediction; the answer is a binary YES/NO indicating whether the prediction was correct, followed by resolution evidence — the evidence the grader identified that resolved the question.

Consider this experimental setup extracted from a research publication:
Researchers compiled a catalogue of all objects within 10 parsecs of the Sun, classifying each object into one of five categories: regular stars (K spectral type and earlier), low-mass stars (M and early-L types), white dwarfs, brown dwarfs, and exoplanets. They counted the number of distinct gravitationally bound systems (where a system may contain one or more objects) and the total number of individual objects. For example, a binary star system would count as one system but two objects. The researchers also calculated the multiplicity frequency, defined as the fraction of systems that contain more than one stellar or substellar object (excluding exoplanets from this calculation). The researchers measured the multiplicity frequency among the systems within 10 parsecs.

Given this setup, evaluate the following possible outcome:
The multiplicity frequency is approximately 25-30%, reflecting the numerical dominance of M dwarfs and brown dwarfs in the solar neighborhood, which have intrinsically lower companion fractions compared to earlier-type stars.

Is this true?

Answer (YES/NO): YES